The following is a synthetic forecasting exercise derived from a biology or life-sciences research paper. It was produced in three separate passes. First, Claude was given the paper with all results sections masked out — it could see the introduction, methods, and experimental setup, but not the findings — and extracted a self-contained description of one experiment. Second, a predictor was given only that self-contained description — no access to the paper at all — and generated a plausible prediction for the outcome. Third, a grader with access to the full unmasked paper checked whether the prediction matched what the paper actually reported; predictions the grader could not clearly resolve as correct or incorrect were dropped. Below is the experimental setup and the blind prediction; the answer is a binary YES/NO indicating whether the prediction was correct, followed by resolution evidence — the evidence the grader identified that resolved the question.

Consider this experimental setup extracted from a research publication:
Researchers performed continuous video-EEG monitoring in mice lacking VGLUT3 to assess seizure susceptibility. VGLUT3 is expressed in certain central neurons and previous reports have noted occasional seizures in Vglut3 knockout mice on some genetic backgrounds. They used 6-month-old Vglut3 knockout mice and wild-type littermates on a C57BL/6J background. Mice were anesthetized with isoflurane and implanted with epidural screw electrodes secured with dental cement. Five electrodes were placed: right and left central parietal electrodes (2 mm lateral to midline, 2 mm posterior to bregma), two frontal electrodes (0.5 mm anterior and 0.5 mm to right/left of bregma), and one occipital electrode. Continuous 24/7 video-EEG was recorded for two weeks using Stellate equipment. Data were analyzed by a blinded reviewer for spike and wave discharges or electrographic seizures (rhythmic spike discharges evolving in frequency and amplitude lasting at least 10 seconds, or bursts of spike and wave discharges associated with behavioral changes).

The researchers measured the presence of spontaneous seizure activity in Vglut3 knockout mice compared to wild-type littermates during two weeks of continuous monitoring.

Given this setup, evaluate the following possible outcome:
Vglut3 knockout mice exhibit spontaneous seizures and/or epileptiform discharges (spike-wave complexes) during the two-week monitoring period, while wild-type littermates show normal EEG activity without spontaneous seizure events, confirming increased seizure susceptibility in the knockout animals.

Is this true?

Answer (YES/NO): NO